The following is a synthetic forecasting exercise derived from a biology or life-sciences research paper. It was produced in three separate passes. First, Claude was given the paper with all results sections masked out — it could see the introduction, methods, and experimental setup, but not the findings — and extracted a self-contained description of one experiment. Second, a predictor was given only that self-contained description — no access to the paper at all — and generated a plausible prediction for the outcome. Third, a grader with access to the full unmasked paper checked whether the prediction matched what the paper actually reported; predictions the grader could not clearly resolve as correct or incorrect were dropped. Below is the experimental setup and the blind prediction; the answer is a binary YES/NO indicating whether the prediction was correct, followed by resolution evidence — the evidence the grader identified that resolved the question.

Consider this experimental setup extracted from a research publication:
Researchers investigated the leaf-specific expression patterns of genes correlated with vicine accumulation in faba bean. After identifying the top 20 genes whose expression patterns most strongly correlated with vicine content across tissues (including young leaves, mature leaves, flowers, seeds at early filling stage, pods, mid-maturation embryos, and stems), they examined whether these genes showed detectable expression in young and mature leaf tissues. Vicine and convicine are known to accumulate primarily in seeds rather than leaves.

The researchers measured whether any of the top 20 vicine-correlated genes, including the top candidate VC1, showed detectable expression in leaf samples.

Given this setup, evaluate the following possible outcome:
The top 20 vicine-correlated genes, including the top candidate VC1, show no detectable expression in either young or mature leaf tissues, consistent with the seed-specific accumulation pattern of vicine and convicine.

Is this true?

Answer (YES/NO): YES